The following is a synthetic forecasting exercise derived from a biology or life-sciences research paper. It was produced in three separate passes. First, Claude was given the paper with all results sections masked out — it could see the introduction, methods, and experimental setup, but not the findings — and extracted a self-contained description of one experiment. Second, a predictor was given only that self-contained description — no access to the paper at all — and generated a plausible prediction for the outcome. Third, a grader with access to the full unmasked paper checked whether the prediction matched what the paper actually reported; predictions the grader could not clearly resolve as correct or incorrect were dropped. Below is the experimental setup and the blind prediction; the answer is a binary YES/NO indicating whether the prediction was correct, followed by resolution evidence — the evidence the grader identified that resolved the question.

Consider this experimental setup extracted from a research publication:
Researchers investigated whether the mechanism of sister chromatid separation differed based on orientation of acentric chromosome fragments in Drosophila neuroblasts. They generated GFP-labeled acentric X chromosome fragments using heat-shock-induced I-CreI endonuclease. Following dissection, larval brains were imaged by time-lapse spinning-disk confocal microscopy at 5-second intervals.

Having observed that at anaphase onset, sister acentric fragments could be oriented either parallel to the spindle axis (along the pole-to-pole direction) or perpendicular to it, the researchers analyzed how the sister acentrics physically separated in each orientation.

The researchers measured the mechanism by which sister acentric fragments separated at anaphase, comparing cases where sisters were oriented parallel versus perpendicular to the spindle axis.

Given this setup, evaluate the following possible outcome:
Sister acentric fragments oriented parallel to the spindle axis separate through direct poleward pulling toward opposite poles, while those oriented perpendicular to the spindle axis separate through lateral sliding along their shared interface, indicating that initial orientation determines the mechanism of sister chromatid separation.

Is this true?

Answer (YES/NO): NO